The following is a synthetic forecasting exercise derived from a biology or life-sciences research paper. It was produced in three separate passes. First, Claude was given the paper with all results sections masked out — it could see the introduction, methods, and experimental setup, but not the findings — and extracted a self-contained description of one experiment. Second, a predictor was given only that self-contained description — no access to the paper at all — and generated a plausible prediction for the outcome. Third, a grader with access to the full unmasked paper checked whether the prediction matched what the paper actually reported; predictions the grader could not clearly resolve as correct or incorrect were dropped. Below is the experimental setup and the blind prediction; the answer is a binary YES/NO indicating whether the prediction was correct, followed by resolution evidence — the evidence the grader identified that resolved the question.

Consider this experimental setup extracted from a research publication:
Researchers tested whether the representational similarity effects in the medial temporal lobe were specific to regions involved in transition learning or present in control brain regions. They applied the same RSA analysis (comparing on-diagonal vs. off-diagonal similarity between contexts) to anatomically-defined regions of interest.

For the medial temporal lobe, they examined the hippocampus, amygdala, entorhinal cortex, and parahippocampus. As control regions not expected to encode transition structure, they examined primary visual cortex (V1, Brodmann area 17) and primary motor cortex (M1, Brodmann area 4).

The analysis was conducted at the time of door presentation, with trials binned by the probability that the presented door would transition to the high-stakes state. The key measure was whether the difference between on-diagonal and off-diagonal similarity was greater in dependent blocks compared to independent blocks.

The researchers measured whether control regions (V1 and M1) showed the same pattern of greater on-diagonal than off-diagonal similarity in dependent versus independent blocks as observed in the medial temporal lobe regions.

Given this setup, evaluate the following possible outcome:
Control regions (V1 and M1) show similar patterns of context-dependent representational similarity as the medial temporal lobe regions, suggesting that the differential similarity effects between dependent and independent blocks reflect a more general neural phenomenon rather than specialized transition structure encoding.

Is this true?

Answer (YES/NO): NO